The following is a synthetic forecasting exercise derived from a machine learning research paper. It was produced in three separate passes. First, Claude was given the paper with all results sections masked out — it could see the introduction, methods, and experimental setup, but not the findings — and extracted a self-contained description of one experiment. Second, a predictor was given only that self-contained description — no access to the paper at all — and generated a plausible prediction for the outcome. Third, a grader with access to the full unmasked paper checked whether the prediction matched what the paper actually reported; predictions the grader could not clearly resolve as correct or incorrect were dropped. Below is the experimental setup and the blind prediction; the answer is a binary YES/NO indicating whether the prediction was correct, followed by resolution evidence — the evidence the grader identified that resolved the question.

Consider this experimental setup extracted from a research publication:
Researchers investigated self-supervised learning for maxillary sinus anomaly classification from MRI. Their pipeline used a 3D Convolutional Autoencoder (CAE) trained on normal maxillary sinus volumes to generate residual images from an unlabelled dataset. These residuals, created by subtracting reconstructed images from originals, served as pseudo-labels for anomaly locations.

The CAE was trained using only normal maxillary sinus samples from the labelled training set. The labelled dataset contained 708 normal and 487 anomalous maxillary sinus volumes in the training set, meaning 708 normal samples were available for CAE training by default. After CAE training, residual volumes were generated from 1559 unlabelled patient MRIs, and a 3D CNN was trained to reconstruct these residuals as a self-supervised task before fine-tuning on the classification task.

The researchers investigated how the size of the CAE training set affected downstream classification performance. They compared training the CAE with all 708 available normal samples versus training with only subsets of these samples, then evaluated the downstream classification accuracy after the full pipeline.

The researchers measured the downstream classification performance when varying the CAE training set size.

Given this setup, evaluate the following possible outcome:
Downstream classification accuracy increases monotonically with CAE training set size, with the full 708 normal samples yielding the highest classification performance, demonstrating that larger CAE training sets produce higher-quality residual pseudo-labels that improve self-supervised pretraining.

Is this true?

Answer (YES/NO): NO